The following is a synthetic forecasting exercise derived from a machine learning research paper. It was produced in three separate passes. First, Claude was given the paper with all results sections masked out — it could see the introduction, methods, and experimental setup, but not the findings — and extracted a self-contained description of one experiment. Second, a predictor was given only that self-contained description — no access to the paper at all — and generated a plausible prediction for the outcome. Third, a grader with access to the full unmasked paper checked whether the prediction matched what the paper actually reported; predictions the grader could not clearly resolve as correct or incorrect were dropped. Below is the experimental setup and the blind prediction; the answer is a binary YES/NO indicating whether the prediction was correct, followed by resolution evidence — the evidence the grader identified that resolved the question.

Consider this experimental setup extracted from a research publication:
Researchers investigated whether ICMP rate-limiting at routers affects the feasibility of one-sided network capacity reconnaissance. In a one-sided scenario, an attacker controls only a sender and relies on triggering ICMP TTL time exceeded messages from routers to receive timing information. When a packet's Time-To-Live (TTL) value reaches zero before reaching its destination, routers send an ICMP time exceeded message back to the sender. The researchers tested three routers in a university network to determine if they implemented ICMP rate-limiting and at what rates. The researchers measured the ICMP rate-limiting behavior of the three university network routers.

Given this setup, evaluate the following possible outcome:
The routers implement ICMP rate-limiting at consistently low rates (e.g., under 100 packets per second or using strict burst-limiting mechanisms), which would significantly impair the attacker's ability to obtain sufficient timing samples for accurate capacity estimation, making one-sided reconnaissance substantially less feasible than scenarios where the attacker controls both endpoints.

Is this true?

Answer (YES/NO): NO